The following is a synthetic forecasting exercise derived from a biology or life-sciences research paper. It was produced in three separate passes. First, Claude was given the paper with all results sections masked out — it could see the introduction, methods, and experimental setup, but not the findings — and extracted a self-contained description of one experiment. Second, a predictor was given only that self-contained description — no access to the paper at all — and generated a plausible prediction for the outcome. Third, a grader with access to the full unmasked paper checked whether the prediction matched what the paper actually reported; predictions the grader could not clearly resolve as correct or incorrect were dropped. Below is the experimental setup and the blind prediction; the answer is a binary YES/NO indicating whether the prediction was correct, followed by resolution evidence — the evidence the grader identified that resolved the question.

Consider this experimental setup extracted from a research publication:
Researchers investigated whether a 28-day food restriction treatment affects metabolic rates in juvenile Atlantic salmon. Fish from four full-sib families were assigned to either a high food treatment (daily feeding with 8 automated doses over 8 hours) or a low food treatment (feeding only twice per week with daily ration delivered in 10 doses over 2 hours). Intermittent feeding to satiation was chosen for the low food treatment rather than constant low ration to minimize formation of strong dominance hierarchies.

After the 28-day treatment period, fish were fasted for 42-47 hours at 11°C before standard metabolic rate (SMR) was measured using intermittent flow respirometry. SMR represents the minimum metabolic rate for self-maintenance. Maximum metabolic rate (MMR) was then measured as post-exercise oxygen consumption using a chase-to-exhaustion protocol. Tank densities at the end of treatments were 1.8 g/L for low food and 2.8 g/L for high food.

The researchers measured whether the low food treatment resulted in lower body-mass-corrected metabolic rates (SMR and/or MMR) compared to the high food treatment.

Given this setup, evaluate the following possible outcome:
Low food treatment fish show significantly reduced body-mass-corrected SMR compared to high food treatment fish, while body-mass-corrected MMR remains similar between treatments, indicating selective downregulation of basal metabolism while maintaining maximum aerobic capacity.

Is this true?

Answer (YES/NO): NO